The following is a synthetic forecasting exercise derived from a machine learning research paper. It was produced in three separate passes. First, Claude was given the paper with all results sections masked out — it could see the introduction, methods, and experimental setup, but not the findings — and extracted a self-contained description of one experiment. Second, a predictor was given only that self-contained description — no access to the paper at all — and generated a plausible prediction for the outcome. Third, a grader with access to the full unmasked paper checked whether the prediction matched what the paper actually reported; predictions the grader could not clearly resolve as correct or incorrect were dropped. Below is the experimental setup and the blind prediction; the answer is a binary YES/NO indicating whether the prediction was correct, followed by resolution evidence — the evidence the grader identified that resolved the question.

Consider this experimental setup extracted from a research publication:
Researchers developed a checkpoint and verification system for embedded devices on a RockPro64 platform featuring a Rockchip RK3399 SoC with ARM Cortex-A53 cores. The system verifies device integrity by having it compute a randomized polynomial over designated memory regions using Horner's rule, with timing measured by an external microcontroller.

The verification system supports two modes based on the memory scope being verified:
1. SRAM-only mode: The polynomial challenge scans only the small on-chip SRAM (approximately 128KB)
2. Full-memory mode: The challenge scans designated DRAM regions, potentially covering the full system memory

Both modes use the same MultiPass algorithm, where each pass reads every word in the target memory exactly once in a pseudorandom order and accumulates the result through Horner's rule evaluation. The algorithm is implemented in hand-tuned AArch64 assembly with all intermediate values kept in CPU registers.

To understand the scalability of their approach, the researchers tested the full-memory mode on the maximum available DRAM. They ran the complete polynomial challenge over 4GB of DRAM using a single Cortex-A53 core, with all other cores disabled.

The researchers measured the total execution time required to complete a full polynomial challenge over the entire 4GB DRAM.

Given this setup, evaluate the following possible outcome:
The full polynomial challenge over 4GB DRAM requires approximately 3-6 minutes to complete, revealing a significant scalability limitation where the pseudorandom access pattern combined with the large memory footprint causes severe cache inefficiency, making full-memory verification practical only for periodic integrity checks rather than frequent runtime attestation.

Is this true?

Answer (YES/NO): NO